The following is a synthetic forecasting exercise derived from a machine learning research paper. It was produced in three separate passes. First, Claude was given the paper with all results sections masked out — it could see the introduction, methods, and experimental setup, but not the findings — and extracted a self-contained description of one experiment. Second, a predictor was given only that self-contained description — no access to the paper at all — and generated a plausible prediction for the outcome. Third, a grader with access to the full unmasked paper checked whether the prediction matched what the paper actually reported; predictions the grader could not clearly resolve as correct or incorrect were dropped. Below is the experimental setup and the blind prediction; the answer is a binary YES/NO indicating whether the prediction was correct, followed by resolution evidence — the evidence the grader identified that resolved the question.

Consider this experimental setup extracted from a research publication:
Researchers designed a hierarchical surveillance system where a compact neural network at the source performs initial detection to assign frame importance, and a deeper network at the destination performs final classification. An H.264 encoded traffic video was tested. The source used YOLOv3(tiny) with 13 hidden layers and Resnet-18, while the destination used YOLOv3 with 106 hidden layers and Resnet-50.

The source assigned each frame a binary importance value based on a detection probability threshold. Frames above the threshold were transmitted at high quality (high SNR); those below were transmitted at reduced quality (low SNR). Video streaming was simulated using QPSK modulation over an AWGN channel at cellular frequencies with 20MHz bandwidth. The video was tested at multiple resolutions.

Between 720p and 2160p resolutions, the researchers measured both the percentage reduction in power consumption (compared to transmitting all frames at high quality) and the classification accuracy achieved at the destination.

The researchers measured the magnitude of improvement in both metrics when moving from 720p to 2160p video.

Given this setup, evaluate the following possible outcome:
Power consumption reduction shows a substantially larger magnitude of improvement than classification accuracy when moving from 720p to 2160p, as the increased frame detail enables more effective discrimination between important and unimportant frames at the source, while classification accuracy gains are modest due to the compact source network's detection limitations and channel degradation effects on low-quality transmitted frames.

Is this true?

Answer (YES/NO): YES